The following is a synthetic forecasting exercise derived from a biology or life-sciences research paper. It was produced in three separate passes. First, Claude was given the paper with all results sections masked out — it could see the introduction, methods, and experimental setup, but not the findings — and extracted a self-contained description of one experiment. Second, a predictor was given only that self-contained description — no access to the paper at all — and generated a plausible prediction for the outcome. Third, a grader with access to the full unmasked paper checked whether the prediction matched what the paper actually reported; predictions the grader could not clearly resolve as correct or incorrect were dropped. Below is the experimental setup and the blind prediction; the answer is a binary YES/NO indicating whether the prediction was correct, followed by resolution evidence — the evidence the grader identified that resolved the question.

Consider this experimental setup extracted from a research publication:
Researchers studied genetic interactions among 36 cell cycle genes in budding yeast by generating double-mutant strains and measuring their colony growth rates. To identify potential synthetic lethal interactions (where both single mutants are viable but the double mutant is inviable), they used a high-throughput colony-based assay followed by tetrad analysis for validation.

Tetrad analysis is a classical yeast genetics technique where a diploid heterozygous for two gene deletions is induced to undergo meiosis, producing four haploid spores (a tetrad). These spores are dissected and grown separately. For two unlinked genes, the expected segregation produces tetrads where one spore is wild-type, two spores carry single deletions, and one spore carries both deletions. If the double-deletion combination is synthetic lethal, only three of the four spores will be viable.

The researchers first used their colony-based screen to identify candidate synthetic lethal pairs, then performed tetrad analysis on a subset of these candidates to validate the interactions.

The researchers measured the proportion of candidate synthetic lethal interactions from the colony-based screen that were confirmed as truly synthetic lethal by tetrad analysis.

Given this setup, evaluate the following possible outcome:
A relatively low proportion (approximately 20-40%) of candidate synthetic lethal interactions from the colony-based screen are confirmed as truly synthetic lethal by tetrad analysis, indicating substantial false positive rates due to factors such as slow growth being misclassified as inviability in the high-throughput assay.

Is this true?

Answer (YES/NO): YES